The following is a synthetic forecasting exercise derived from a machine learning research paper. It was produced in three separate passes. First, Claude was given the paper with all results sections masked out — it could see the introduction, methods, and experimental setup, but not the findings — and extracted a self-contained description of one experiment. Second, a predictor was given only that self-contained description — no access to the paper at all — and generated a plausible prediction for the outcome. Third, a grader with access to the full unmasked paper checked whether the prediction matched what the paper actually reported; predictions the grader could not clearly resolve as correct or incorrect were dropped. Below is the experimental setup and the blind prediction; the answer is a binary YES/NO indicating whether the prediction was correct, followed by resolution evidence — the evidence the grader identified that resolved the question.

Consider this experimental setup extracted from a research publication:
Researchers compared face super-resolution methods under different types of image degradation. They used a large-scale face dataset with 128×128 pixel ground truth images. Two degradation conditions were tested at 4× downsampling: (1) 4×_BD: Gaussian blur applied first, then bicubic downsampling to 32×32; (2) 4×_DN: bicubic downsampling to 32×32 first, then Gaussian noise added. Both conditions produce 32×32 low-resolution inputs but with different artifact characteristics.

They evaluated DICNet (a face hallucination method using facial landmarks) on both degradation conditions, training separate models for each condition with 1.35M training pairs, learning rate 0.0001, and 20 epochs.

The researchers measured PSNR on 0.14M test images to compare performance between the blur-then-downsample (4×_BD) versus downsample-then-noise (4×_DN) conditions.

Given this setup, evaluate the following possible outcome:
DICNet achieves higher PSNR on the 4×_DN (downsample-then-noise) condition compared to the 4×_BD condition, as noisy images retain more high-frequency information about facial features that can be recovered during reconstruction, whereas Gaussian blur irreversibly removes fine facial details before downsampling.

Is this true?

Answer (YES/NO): NO